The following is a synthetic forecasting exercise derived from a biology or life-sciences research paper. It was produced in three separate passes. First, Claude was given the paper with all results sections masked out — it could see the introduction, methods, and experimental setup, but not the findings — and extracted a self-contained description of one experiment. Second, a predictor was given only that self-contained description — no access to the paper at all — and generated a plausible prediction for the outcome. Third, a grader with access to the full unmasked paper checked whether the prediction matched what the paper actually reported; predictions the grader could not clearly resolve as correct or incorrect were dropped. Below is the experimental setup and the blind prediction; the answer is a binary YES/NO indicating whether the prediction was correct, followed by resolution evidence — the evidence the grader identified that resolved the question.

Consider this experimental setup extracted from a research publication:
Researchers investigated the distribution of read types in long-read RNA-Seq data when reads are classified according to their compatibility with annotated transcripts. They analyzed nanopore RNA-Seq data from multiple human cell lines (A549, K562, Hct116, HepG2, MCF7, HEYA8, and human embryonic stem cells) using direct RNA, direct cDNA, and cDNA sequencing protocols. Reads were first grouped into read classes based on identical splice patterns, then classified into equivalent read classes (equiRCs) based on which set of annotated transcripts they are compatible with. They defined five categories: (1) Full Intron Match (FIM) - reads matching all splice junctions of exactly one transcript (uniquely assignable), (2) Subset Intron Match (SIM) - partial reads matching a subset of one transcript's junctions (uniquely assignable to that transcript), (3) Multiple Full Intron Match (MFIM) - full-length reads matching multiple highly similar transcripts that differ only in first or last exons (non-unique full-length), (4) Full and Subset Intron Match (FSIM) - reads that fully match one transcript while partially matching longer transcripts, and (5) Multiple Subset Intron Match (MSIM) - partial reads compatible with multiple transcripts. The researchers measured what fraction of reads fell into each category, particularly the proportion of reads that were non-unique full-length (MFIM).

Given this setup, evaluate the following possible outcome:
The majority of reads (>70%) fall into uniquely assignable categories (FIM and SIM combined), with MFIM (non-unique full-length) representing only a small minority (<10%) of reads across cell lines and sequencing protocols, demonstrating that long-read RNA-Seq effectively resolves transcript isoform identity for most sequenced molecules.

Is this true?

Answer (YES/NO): NO